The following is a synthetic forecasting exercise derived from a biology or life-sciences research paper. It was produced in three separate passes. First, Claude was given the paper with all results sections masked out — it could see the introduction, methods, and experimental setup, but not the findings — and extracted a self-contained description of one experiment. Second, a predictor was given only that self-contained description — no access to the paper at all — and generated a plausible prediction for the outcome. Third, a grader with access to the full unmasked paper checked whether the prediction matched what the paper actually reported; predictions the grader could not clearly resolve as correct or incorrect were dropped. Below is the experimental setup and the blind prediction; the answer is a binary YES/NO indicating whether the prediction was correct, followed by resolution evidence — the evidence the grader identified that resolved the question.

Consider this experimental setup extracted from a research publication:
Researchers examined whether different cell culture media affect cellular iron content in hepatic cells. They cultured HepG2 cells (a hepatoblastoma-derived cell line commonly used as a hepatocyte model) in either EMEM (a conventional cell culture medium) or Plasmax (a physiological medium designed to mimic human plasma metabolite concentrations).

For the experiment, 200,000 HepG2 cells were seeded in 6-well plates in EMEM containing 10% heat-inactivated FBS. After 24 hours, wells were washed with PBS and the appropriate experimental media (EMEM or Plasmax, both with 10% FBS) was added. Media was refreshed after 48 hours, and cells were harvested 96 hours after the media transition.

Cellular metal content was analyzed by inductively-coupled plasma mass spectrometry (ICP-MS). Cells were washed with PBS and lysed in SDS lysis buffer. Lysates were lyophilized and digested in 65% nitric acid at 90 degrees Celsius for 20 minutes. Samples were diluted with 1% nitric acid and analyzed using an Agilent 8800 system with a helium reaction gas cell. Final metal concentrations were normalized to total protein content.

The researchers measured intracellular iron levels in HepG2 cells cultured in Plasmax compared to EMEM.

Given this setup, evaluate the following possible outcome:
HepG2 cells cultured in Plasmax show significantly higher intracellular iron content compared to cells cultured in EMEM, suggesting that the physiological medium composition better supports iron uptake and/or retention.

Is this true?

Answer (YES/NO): YES